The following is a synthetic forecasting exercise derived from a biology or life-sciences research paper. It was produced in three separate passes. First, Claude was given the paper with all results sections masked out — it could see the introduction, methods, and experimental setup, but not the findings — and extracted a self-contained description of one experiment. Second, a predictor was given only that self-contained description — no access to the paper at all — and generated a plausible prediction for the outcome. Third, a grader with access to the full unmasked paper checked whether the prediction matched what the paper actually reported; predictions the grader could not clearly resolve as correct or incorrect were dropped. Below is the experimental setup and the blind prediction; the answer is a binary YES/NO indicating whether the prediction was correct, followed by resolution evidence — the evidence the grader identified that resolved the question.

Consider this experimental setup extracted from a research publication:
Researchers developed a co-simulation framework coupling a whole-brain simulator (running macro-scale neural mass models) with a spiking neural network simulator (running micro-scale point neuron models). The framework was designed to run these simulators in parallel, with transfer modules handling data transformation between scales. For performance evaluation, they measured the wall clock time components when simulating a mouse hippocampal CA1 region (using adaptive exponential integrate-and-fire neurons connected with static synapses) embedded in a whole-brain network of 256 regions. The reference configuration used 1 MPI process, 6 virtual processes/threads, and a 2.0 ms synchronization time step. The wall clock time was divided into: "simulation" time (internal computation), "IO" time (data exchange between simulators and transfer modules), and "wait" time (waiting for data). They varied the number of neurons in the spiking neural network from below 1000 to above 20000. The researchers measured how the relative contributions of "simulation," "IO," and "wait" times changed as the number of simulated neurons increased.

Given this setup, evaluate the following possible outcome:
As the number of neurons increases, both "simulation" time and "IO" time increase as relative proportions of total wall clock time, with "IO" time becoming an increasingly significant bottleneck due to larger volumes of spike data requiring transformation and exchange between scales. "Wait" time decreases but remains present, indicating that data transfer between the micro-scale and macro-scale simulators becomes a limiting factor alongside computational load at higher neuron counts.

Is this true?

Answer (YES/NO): NO